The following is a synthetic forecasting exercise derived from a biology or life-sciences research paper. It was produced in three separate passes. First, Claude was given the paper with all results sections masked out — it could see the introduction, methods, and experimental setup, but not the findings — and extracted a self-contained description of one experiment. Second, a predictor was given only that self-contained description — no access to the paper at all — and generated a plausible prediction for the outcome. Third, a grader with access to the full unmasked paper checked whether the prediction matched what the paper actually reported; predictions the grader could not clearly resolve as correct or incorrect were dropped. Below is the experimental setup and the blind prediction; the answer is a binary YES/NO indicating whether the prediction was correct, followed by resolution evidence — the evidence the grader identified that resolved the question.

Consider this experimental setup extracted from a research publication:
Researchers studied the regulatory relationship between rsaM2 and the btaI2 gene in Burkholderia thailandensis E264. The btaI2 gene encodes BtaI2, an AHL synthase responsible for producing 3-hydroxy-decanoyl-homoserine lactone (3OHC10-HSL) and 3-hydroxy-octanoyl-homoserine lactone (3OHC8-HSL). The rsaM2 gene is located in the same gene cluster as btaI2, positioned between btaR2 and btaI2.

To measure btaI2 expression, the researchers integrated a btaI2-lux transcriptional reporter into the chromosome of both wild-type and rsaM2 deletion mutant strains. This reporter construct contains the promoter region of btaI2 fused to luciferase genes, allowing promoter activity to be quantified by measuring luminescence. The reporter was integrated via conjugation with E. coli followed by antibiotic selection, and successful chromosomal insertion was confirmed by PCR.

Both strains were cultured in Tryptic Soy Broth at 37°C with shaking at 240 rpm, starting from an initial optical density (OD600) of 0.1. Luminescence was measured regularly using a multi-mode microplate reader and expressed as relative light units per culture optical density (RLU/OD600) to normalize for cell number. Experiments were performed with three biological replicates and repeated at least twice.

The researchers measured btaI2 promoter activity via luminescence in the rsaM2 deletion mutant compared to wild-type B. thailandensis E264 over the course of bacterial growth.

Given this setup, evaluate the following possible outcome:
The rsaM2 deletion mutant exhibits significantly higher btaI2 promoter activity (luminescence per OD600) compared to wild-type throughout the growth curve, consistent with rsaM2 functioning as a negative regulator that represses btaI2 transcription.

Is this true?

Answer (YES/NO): YES